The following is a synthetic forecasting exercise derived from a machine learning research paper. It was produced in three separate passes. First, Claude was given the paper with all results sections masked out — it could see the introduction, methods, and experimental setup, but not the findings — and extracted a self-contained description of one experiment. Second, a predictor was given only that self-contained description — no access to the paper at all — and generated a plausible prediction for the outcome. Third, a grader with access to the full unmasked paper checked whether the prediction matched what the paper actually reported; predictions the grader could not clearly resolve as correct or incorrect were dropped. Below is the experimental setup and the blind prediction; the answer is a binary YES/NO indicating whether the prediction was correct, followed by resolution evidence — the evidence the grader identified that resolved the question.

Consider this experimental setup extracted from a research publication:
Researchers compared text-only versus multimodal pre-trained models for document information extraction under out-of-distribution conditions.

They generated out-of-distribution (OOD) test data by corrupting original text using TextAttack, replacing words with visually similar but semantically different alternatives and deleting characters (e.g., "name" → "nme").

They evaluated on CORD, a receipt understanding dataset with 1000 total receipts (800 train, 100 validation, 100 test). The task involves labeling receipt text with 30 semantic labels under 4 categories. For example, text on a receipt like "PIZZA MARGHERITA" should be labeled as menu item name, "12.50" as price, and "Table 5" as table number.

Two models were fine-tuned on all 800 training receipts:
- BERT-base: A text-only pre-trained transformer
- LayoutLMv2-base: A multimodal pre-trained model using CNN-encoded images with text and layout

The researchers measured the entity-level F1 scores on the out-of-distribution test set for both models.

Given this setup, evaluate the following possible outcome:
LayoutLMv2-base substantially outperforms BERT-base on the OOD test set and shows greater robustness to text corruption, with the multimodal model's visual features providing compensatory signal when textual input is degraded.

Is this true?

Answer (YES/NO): YES